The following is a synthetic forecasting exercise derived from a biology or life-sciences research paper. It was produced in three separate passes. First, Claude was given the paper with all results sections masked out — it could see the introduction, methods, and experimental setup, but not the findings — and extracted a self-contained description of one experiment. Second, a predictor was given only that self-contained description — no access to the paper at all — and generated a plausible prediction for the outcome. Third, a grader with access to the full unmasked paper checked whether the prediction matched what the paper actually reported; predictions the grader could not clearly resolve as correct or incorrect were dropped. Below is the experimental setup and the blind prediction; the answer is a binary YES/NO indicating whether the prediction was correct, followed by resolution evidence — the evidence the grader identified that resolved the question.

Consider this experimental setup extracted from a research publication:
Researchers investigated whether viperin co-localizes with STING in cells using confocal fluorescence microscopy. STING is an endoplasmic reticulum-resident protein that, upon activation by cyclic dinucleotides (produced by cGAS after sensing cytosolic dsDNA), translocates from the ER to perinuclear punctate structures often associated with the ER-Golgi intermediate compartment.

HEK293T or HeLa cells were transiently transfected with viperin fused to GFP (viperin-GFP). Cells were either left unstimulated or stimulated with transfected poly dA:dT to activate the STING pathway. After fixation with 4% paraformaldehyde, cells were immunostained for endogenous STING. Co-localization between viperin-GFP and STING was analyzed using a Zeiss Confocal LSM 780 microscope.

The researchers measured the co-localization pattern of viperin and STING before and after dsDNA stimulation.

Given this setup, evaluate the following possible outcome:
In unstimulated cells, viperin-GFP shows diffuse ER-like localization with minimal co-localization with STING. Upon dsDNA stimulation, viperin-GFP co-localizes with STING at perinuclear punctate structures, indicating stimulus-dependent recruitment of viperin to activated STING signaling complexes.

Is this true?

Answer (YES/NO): NO